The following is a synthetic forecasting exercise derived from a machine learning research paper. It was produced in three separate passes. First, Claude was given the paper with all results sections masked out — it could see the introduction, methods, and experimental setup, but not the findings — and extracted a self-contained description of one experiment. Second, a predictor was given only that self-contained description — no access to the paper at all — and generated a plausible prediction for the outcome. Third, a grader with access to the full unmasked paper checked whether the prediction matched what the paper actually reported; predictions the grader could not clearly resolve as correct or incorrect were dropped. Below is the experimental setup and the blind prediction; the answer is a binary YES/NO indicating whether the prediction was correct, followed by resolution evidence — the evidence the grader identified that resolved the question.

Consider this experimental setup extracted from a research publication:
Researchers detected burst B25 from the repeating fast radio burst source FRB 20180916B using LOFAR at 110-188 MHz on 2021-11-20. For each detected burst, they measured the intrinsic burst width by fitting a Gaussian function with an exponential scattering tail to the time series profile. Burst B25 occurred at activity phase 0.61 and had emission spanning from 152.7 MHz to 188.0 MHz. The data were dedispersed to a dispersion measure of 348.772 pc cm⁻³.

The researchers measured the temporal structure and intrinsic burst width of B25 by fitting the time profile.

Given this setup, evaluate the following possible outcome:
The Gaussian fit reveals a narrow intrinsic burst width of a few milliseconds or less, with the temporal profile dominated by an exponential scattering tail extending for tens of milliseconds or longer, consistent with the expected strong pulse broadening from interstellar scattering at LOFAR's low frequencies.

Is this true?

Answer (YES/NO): NO